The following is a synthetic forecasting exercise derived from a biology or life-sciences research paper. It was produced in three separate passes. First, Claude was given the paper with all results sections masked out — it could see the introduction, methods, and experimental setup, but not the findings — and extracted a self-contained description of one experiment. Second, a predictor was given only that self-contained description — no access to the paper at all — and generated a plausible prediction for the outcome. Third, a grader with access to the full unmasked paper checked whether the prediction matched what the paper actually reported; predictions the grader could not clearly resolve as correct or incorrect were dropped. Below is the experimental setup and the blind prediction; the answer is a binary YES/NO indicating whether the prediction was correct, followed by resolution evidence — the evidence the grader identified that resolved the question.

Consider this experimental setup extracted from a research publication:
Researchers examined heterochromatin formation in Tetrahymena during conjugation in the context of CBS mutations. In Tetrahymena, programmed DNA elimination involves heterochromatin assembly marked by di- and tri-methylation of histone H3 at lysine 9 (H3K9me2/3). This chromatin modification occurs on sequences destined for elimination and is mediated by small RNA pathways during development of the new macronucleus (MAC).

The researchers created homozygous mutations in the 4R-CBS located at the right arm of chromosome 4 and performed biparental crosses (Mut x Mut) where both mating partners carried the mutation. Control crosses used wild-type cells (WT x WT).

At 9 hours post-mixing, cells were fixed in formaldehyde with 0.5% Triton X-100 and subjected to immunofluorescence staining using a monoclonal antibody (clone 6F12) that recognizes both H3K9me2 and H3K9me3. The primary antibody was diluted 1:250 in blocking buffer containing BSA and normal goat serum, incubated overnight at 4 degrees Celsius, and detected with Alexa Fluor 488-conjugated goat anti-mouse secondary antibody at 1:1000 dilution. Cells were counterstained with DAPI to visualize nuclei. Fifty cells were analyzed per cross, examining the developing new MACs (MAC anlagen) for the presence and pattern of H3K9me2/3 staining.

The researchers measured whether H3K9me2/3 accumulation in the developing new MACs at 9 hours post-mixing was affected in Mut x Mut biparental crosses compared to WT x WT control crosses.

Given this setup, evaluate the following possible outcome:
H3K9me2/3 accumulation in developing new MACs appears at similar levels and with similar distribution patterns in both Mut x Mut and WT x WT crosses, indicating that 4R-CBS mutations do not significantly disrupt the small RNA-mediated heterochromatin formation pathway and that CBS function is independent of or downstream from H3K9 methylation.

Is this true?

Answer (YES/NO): YES